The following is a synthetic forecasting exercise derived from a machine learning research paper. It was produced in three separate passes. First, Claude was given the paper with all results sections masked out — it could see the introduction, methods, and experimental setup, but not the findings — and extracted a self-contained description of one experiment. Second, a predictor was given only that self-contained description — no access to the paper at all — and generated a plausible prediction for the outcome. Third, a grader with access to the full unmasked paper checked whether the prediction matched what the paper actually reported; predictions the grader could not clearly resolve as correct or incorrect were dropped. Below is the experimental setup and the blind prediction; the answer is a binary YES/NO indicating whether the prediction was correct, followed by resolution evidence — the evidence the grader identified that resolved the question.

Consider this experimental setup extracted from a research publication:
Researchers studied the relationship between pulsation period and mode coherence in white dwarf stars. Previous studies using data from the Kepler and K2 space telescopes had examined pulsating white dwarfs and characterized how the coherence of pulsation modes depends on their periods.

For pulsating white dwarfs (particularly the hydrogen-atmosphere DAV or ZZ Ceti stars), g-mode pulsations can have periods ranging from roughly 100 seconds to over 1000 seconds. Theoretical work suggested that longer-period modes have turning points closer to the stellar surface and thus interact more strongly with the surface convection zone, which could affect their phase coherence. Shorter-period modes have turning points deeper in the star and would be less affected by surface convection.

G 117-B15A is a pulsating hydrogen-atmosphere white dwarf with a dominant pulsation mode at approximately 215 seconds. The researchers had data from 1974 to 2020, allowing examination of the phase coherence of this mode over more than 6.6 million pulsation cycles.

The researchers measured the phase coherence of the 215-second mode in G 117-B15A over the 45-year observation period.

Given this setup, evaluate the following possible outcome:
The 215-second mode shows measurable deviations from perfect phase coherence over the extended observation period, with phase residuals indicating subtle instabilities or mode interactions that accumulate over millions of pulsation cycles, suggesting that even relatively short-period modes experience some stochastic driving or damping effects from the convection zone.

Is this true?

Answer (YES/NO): NO